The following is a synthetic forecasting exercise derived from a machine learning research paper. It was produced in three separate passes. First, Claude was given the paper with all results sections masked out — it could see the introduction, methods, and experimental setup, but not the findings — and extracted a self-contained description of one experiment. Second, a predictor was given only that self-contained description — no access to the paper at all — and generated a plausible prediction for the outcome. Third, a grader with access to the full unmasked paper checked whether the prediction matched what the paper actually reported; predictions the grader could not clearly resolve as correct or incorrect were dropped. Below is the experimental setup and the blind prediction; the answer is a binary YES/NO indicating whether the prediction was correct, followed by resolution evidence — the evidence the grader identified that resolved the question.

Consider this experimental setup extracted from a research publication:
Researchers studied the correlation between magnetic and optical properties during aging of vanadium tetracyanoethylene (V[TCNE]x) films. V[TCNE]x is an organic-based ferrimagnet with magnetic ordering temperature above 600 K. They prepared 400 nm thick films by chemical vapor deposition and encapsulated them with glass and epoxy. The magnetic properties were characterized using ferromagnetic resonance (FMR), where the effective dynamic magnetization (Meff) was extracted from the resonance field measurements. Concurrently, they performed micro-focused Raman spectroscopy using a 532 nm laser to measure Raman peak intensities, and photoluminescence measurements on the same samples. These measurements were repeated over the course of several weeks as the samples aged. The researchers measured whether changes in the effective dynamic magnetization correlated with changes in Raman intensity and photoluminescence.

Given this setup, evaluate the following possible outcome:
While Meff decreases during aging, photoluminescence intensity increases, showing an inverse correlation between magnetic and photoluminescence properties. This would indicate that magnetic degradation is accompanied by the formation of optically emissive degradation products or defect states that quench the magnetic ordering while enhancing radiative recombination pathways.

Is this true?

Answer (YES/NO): YES